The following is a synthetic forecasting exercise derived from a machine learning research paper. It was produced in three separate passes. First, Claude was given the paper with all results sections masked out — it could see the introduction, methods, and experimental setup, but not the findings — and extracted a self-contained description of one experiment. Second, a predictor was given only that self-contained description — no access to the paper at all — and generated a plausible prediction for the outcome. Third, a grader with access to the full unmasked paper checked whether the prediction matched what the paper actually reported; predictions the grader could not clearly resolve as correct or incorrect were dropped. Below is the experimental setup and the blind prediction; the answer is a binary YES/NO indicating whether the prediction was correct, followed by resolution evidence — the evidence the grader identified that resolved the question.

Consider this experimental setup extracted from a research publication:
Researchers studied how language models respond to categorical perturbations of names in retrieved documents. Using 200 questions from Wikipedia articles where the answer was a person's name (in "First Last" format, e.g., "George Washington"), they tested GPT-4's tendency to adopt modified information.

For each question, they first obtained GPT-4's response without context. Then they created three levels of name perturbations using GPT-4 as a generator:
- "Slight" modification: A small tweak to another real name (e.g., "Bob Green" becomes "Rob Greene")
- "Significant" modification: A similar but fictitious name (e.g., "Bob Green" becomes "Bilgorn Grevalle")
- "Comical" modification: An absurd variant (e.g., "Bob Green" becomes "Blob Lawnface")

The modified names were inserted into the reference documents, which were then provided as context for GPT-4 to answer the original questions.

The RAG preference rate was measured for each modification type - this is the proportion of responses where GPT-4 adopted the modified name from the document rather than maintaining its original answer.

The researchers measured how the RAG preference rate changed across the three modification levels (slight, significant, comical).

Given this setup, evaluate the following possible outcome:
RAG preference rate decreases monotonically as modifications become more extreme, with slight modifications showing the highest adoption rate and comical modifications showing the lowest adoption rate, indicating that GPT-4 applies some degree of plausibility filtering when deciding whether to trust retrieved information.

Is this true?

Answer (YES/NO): YES